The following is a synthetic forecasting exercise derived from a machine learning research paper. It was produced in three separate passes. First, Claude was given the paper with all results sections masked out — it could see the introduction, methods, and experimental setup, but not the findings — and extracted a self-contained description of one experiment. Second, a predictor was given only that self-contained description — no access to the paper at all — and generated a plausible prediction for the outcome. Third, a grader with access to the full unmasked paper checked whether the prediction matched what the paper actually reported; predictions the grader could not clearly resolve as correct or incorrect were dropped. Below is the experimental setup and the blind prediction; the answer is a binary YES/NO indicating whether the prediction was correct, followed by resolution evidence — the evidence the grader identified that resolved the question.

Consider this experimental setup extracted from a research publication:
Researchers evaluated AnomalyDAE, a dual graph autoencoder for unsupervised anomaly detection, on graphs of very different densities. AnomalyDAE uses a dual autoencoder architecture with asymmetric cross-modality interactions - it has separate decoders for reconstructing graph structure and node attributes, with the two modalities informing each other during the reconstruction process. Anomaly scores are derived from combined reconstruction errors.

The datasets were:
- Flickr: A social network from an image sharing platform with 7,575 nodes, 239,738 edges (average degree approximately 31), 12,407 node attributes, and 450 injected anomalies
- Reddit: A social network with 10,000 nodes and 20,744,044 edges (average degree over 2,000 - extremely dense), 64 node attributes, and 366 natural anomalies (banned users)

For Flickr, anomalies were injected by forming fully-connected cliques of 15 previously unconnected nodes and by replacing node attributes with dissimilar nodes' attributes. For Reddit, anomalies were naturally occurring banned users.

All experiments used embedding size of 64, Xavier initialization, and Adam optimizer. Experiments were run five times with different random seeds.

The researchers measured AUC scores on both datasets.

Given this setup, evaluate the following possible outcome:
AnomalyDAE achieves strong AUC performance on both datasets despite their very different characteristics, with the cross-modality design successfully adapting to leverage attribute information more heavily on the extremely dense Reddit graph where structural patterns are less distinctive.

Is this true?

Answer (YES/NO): NO